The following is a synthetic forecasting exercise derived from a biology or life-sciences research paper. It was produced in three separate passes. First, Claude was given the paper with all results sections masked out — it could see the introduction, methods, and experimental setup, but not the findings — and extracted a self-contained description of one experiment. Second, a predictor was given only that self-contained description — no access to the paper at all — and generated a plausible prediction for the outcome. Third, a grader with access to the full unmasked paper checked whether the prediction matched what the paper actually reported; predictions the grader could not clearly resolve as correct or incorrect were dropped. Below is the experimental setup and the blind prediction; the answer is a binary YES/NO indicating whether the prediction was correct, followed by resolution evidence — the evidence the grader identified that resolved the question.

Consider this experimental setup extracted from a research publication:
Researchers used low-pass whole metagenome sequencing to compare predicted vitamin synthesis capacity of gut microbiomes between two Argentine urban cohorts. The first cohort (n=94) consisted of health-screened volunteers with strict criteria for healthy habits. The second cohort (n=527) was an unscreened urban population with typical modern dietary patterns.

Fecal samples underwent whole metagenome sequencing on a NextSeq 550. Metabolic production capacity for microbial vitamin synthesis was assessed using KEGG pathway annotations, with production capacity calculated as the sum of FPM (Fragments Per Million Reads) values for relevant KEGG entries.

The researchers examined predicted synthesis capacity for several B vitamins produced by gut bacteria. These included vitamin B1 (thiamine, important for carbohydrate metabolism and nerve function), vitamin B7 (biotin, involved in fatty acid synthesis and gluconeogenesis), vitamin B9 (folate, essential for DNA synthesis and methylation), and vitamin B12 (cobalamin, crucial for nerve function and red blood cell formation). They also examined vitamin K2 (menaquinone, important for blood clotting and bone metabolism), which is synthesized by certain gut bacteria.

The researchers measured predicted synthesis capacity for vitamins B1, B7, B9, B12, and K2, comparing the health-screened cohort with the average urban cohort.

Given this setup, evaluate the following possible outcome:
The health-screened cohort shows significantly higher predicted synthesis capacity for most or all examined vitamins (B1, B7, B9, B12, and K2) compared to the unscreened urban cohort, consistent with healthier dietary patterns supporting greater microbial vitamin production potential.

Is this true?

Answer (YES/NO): NO